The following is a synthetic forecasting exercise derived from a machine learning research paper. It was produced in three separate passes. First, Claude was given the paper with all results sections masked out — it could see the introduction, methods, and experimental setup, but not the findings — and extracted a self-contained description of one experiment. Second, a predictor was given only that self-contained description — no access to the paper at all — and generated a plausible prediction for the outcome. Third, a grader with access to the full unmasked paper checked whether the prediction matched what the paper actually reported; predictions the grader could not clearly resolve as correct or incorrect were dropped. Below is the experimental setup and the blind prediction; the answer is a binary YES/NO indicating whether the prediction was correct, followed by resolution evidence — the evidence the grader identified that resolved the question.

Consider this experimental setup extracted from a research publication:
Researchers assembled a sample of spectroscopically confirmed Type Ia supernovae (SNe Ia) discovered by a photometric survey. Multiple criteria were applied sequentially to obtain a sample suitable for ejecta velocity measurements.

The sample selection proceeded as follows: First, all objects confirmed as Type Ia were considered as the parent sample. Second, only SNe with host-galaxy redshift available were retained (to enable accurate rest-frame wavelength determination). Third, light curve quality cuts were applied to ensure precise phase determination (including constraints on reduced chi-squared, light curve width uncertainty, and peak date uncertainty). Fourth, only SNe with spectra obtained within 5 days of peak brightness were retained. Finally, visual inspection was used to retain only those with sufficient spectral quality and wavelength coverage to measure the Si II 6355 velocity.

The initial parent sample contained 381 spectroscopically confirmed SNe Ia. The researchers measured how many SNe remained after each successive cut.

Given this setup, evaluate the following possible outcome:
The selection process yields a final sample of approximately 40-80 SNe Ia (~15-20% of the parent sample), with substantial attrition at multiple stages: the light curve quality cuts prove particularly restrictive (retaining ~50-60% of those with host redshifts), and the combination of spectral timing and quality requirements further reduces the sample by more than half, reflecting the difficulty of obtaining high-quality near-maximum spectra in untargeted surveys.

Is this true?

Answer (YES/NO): NO